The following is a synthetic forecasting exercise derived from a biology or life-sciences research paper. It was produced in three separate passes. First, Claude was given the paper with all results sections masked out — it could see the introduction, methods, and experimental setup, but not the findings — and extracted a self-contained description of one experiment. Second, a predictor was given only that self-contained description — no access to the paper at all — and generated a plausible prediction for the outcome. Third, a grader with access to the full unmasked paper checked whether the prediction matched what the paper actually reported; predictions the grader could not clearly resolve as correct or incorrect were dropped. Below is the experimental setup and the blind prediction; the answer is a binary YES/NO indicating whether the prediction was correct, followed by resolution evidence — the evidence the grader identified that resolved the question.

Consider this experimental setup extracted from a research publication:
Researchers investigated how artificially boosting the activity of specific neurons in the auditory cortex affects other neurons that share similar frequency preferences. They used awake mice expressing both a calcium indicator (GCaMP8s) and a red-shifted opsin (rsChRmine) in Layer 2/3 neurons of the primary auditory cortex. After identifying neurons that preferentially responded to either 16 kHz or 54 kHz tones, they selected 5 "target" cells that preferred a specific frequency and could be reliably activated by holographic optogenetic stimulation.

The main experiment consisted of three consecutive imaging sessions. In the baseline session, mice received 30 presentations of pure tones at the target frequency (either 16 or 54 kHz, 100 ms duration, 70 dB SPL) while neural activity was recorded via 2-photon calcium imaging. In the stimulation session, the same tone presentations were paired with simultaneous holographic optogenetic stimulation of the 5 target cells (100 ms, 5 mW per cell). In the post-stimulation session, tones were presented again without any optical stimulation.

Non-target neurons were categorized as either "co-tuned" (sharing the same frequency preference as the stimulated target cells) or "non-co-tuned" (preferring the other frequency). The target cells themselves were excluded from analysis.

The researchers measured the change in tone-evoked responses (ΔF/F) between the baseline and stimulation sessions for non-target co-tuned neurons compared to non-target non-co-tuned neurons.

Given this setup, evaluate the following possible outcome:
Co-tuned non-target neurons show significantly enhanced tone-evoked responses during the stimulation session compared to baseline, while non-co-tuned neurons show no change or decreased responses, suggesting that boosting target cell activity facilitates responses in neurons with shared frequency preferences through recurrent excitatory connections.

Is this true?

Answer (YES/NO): NO